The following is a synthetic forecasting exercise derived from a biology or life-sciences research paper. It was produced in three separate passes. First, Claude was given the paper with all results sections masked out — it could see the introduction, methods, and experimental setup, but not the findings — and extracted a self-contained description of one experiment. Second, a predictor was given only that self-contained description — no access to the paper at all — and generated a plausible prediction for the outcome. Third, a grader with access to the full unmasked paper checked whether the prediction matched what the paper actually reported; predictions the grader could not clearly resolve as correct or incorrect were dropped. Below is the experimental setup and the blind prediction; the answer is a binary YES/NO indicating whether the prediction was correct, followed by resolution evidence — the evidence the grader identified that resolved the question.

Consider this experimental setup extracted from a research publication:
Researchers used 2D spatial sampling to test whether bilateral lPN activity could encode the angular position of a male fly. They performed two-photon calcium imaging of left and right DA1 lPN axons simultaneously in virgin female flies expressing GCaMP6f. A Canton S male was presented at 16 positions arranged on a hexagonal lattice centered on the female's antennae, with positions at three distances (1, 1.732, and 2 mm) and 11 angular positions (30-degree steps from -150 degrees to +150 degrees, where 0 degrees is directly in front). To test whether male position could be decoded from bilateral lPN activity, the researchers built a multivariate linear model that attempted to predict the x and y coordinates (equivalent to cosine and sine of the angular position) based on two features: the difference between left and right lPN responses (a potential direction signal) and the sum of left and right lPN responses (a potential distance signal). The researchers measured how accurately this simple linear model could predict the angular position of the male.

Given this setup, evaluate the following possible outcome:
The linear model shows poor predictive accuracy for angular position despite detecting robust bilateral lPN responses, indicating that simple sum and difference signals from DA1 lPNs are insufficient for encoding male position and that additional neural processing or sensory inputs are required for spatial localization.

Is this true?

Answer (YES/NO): NO